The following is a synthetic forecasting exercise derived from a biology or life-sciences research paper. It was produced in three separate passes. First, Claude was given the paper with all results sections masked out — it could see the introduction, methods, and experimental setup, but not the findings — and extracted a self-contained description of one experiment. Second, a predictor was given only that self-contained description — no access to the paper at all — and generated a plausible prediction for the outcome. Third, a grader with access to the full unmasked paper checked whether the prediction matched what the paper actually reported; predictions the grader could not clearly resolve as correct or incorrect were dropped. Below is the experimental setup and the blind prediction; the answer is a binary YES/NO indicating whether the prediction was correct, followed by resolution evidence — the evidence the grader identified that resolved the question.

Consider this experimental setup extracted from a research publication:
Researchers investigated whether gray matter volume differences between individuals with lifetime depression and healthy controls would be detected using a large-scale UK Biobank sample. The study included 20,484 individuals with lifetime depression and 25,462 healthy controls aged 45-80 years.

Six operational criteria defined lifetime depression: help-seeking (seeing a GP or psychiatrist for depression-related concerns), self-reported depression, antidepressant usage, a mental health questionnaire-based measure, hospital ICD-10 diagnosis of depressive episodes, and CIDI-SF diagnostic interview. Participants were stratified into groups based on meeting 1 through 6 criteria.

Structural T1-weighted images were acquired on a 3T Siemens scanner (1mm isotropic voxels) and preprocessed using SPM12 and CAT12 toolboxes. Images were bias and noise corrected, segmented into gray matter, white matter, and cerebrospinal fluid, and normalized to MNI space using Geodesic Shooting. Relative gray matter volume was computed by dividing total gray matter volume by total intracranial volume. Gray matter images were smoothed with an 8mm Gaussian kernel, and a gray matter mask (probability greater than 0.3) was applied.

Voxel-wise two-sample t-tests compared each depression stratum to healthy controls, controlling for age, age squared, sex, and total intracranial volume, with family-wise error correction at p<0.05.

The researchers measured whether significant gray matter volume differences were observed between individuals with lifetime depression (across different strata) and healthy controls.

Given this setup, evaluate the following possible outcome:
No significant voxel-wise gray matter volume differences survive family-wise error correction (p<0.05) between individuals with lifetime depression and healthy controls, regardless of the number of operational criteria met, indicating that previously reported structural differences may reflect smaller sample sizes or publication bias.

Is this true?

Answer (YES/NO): NO